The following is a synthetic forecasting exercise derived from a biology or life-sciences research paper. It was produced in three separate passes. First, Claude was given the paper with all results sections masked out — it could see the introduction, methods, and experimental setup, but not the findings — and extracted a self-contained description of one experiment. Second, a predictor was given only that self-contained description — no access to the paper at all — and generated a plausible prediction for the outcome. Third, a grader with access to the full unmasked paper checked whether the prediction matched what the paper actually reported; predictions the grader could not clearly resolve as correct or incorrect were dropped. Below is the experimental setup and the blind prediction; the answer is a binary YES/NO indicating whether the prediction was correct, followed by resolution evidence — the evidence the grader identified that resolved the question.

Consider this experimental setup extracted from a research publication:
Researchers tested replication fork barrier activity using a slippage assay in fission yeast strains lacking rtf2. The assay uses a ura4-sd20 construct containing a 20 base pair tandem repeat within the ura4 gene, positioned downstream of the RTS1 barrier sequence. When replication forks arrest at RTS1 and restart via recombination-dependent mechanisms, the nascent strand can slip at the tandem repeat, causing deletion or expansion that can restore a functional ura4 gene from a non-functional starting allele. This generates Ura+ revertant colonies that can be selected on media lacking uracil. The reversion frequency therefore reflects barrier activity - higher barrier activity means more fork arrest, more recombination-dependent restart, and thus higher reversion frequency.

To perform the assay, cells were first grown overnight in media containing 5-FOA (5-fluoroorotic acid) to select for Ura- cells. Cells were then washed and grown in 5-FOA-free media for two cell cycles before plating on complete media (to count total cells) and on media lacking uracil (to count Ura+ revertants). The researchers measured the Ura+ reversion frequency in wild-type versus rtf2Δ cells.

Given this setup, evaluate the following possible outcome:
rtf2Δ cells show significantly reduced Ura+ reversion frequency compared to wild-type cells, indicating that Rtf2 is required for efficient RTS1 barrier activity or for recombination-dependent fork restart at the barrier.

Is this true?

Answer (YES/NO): YES